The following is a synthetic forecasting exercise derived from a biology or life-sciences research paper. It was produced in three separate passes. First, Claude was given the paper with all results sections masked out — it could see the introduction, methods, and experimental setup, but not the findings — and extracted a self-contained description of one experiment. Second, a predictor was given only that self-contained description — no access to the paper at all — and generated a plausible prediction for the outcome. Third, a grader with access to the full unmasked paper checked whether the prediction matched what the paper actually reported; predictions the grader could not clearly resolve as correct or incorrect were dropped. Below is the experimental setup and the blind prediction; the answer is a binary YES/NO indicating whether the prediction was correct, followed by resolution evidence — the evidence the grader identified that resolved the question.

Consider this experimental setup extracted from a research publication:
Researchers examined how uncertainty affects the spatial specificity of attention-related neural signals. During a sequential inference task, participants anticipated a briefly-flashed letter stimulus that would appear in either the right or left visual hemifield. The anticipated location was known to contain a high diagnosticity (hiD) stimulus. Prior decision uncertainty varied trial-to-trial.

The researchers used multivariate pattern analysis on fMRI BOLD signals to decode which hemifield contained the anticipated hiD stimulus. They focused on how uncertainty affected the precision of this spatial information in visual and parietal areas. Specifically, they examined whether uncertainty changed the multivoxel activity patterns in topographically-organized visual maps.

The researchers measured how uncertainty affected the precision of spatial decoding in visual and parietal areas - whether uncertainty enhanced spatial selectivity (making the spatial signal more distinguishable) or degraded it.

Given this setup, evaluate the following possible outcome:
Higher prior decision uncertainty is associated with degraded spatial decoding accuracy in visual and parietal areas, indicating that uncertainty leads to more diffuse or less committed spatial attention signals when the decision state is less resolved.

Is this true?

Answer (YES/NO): NO